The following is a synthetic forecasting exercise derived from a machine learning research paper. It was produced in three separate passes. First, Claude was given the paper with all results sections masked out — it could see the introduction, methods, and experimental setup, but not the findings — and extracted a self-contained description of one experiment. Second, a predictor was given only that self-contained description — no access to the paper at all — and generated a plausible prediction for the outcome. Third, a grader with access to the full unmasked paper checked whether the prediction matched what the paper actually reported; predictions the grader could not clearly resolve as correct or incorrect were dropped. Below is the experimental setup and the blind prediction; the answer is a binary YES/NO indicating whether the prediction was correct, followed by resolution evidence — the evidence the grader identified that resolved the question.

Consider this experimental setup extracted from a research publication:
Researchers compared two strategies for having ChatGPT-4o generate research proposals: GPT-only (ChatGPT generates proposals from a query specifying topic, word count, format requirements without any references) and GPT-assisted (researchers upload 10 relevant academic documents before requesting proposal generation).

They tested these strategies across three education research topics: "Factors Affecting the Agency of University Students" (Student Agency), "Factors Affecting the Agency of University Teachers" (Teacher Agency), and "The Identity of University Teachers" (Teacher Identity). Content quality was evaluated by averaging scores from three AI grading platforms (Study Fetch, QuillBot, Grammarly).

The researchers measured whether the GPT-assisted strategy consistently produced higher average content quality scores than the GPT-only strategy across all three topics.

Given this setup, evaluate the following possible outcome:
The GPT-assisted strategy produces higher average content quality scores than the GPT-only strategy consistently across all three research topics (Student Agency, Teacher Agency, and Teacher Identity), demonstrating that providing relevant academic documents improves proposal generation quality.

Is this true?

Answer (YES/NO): NO